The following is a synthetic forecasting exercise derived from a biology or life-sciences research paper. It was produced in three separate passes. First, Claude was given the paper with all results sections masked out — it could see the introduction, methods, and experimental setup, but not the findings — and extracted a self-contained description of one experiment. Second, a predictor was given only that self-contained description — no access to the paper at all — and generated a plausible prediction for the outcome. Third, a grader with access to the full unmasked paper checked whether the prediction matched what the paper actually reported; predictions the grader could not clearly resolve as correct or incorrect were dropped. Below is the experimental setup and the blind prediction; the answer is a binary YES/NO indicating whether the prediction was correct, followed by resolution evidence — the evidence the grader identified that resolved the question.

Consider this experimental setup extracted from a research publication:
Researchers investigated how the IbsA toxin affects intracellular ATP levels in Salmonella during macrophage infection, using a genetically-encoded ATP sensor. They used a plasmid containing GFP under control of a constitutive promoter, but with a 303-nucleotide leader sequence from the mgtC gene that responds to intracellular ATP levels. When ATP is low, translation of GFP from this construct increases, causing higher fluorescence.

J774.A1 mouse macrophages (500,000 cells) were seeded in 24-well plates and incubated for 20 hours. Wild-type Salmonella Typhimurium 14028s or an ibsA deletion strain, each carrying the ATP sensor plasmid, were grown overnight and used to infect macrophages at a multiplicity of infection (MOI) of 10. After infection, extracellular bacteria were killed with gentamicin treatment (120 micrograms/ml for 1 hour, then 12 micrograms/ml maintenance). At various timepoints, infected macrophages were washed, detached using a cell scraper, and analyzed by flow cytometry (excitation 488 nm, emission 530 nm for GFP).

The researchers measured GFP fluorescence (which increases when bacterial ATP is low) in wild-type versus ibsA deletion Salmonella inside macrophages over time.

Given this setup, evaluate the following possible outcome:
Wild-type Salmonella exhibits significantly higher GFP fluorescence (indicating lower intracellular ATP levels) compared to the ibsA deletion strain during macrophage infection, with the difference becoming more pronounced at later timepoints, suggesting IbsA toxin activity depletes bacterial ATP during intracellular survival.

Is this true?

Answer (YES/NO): NO